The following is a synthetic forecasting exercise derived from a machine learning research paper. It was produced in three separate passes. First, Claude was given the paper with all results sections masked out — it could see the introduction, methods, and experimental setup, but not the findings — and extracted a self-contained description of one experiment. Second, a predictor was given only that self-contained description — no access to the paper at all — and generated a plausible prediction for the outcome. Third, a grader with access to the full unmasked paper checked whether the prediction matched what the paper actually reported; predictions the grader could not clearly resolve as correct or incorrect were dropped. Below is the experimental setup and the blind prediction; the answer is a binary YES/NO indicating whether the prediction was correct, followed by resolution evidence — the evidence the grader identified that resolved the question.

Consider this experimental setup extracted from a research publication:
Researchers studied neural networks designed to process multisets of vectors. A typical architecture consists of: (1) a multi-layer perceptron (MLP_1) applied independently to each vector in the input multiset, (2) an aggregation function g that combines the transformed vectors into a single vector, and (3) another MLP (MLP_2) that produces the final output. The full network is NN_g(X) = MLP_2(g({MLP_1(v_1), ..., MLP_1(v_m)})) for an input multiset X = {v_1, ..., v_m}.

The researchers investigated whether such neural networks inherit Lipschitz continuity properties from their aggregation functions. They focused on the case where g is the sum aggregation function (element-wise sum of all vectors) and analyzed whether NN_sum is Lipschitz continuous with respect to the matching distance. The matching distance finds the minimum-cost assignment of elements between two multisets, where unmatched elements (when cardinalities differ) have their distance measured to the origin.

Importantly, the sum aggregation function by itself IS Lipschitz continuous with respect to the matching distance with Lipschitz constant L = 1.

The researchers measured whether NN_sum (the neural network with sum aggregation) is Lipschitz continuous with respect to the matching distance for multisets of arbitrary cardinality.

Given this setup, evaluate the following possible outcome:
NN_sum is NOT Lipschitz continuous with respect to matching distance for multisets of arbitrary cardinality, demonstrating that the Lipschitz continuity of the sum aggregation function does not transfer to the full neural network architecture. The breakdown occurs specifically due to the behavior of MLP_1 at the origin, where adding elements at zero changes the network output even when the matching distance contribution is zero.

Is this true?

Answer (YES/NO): YES